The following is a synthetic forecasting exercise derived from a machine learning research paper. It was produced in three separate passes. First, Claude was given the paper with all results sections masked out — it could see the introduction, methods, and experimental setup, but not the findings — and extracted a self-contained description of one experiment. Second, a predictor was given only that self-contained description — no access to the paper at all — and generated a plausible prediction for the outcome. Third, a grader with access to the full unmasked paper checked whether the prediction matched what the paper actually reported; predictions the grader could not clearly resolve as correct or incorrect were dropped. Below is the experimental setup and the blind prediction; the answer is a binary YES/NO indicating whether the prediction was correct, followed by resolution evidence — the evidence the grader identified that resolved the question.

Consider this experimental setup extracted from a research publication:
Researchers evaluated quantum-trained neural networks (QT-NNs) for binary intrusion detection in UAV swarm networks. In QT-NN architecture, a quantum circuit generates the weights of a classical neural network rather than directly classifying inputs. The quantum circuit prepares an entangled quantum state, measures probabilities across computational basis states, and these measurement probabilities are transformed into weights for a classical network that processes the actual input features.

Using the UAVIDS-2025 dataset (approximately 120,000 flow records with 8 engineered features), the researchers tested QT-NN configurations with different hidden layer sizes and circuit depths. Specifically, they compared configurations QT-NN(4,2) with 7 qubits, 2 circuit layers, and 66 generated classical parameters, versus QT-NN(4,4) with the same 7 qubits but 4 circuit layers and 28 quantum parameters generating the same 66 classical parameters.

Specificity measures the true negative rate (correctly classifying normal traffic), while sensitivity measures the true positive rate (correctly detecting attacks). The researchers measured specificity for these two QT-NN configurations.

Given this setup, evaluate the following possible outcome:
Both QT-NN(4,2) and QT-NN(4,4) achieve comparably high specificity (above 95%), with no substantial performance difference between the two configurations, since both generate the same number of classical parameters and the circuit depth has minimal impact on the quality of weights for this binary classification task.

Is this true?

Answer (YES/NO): NO